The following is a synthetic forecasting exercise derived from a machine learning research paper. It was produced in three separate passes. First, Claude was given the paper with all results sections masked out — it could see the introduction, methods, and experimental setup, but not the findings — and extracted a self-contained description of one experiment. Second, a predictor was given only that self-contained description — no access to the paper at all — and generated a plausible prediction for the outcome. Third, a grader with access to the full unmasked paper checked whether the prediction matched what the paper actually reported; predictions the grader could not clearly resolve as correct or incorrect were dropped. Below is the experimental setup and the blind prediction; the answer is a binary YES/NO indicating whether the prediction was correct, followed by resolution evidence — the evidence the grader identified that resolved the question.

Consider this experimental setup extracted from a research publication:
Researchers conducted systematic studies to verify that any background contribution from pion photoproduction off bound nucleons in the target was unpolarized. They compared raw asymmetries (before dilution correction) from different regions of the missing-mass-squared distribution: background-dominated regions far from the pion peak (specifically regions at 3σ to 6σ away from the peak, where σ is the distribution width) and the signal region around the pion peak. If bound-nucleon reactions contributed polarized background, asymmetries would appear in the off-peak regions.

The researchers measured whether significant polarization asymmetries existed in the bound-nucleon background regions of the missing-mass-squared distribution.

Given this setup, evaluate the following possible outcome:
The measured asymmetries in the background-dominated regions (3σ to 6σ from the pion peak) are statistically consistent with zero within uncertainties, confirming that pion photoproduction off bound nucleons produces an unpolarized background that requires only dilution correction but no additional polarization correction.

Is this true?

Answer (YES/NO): YES